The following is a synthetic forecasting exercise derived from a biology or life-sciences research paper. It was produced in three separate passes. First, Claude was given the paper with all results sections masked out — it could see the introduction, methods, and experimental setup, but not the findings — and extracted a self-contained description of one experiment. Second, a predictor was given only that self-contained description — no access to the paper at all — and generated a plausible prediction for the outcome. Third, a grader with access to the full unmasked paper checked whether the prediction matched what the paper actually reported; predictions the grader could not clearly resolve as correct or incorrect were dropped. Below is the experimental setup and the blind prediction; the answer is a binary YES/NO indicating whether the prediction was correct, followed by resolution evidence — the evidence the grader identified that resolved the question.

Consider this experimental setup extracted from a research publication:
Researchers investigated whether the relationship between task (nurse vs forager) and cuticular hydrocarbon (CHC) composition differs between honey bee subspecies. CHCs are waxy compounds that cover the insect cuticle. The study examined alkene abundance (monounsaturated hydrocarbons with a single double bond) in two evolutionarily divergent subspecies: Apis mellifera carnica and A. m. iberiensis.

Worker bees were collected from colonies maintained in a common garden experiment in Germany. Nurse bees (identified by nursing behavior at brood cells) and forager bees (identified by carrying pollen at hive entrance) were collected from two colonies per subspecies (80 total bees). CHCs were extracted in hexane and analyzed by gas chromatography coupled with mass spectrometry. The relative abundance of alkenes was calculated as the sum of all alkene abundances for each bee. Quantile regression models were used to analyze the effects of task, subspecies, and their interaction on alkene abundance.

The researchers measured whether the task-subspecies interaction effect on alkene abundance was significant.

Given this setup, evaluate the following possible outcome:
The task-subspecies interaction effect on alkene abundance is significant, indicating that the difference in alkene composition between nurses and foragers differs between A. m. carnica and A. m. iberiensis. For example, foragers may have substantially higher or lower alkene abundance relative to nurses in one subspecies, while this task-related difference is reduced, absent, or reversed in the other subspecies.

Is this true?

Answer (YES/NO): YES